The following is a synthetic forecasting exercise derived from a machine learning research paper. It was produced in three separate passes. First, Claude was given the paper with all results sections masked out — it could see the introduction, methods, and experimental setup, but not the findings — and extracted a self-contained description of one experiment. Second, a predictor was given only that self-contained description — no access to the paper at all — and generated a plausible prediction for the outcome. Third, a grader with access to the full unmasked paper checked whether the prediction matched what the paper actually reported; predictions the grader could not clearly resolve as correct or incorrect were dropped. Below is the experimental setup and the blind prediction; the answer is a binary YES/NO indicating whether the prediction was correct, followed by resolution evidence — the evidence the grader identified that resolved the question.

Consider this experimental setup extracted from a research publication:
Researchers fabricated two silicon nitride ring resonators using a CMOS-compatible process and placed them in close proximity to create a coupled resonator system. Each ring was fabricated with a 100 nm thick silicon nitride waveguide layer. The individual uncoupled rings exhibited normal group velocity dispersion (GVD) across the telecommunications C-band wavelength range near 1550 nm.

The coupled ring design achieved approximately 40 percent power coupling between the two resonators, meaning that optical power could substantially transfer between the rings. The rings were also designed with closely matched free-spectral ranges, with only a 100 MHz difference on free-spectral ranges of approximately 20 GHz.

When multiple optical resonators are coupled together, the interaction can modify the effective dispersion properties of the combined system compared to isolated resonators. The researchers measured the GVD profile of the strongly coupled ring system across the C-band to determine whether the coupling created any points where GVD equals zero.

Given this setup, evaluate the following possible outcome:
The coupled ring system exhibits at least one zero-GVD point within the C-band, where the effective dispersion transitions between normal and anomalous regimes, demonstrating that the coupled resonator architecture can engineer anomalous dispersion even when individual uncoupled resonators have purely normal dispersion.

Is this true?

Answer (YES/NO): YES